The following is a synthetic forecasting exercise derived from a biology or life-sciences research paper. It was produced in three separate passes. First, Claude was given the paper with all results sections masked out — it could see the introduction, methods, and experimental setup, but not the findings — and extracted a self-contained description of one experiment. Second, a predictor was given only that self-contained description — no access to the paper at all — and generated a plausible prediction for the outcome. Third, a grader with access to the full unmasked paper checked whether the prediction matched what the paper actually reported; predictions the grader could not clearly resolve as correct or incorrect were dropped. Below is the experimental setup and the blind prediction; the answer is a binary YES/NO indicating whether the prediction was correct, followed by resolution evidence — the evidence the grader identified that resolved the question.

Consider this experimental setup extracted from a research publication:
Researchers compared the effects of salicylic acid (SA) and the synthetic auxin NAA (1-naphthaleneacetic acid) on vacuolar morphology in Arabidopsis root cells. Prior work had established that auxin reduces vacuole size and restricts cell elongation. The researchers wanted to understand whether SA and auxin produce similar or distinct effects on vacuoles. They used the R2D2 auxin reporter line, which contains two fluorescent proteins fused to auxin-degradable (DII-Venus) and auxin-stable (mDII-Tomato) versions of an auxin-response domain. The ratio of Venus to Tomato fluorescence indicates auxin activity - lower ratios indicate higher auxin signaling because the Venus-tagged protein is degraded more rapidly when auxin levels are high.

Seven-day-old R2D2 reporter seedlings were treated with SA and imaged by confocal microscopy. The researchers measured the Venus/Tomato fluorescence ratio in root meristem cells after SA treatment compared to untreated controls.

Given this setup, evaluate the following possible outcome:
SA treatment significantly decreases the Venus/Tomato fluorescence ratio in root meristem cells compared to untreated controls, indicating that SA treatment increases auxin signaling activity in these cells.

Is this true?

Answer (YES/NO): YES